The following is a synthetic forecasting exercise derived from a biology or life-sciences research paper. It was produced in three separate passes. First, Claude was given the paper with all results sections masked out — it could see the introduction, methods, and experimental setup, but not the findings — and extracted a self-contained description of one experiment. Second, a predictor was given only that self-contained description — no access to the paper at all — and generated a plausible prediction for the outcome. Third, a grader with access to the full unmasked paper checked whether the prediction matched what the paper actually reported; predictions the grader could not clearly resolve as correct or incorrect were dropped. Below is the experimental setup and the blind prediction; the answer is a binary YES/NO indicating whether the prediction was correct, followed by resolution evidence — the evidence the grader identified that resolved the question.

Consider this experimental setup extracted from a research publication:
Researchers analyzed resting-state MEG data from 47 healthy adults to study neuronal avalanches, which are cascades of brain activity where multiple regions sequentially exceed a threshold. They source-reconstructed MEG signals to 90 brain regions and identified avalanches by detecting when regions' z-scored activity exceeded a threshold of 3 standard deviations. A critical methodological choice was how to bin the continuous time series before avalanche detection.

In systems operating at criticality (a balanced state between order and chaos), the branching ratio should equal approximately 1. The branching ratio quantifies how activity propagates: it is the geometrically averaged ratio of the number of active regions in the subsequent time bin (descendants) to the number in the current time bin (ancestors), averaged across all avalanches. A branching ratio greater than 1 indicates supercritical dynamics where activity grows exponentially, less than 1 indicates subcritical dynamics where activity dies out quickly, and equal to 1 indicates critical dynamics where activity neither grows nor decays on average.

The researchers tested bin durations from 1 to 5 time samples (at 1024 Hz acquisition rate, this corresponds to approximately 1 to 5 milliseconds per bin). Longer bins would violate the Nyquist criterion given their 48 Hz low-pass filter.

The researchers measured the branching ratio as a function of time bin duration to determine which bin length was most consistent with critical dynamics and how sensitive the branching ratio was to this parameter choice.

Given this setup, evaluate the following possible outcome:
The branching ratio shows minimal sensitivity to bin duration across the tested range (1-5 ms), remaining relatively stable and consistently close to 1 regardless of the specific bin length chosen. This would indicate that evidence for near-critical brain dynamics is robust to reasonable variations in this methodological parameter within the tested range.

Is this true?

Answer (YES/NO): YES